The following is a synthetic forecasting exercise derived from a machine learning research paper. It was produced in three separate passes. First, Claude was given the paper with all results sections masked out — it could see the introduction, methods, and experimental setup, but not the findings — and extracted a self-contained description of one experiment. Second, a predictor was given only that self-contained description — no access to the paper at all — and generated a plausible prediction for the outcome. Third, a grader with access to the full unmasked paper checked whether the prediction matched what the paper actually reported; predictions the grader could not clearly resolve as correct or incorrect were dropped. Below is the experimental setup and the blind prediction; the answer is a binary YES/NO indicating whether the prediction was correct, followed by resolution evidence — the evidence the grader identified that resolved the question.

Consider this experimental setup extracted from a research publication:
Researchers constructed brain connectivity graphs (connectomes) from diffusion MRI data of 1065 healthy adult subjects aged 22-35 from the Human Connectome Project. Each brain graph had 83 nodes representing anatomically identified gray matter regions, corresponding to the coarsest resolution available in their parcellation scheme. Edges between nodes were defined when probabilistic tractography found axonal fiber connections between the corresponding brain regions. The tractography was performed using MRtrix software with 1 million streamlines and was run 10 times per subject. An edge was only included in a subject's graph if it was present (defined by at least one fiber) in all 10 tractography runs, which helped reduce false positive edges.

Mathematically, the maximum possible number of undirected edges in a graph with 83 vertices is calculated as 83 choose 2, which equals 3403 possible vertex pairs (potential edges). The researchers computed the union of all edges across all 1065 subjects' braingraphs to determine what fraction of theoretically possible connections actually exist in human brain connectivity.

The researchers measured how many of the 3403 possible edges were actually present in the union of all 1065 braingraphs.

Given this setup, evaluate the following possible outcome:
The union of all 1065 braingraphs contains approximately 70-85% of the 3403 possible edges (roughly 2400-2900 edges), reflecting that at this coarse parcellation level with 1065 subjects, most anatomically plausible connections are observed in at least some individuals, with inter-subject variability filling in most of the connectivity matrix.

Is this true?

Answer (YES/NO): NO